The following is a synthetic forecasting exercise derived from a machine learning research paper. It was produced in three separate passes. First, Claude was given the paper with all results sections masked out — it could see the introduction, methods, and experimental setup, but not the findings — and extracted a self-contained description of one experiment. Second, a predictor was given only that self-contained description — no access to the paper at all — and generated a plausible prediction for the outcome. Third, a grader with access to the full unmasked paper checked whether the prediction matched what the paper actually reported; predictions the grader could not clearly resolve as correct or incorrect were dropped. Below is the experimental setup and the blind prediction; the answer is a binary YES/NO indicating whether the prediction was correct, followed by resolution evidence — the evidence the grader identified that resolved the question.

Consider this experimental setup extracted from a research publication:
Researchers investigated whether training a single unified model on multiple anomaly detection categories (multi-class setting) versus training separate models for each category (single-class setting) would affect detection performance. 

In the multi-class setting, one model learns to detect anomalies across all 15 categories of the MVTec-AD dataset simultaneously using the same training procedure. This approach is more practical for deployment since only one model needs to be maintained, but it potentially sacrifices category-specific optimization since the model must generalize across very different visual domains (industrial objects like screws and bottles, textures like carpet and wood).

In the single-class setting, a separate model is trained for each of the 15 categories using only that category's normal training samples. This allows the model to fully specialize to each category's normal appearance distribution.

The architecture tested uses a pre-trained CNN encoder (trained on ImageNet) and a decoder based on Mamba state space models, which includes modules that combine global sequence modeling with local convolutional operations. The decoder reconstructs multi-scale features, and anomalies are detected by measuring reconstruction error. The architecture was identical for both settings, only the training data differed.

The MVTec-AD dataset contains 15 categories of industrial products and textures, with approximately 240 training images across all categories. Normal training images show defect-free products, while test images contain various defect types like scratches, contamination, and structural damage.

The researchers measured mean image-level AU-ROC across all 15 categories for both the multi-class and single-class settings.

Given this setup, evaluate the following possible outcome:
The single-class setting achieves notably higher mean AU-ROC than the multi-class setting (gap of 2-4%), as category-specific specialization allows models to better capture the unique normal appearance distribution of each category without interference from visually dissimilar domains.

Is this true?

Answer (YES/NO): NO